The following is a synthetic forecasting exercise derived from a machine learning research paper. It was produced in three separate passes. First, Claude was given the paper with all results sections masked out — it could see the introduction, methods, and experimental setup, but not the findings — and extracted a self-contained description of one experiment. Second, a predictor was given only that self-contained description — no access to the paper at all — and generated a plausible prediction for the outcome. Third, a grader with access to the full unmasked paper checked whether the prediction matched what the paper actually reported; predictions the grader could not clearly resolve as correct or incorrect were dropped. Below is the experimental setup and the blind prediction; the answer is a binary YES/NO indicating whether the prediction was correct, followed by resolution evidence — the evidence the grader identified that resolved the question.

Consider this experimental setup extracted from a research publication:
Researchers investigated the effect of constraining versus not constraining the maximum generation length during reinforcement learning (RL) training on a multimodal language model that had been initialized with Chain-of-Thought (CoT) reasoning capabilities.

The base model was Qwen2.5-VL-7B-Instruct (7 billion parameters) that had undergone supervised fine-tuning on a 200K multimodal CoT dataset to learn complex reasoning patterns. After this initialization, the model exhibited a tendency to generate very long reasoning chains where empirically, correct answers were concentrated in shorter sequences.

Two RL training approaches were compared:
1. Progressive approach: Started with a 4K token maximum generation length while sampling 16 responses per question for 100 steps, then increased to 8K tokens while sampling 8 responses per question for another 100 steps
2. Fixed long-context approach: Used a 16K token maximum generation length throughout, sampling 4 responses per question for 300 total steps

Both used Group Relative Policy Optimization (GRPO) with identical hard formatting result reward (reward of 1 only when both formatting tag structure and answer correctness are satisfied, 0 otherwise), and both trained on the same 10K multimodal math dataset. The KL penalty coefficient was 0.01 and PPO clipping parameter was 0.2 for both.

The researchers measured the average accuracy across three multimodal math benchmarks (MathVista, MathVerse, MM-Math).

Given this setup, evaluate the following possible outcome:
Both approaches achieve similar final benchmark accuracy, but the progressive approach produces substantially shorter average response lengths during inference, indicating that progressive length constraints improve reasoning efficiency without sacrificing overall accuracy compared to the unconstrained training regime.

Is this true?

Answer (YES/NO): NO